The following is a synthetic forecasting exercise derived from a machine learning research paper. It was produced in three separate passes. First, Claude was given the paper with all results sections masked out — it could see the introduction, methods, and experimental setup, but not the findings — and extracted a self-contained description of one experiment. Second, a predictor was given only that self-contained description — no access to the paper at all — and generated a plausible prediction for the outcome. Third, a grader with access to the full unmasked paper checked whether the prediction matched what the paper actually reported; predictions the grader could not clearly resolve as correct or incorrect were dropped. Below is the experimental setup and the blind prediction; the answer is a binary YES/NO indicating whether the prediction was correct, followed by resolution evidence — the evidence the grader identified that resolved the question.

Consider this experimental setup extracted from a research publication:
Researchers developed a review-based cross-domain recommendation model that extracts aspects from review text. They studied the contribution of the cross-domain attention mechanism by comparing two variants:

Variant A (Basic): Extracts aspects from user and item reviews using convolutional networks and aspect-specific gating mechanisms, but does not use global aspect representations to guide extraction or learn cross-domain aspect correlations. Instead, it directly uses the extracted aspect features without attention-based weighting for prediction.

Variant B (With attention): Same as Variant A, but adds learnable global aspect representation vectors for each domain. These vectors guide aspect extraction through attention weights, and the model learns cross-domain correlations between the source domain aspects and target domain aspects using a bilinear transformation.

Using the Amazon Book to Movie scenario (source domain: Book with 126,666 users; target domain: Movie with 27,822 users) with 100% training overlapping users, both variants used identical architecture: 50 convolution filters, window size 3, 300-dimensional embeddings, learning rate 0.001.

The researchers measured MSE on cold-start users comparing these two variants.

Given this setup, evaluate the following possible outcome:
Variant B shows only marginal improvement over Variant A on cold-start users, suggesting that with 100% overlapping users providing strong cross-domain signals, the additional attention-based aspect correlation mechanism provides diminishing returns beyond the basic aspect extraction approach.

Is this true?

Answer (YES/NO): NO